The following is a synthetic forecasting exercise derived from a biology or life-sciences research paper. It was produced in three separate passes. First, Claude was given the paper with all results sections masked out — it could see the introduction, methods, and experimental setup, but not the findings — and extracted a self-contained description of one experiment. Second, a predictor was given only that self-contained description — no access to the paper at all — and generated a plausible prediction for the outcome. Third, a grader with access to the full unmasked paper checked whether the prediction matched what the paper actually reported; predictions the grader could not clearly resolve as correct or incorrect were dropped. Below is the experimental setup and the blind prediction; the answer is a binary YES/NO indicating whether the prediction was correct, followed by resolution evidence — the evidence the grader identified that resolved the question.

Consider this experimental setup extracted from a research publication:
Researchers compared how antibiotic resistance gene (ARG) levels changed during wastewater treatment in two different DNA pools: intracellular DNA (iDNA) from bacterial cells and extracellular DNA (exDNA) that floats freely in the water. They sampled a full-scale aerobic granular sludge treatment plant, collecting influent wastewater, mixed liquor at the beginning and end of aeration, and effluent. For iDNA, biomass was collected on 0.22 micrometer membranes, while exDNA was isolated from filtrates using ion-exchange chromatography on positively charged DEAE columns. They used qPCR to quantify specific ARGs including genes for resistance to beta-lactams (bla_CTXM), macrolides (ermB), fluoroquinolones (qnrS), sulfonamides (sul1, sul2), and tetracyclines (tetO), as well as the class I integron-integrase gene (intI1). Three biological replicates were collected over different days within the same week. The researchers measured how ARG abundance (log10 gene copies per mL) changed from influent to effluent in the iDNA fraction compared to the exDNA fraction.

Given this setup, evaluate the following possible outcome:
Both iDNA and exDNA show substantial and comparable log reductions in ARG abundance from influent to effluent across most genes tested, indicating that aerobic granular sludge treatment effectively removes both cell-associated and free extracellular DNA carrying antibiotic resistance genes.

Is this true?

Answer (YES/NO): NO